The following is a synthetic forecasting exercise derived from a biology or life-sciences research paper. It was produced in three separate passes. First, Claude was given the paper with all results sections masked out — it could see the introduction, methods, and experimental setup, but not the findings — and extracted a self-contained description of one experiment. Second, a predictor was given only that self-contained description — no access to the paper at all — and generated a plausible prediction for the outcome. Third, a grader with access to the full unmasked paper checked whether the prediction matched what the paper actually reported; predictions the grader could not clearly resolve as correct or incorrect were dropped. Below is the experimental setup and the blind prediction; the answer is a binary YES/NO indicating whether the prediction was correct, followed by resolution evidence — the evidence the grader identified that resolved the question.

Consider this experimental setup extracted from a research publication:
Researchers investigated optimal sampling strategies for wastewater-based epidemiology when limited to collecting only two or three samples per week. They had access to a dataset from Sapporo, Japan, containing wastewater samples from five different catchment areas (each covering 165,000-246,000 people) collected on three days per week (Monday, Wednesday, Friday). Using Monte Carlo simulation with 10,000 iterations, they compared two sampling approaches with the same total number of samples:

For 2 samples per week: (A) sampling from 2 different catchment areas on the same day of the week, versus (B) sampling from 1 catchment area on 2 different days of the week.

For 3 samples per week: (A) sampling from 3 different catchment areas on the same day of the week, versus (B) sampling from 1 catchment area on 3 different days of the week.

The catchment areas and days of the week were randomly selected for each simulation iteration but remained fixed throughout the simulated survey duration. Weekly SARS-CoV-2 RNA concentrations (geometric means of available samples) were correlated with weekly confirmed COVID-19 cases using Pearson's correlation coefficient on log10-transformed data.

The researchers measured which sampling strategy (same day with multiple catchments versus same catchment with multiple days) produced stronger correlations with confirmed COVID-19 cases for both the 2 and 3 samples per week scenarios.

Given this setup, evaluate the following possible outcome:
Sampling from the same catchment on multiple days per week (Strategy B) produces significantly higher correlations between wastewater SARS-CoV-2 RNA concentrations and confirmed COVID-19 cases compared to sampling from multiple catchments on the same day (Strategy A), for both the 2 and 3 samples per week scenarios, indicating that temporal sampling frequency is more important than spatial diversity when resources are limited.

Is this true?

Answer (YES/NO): NO